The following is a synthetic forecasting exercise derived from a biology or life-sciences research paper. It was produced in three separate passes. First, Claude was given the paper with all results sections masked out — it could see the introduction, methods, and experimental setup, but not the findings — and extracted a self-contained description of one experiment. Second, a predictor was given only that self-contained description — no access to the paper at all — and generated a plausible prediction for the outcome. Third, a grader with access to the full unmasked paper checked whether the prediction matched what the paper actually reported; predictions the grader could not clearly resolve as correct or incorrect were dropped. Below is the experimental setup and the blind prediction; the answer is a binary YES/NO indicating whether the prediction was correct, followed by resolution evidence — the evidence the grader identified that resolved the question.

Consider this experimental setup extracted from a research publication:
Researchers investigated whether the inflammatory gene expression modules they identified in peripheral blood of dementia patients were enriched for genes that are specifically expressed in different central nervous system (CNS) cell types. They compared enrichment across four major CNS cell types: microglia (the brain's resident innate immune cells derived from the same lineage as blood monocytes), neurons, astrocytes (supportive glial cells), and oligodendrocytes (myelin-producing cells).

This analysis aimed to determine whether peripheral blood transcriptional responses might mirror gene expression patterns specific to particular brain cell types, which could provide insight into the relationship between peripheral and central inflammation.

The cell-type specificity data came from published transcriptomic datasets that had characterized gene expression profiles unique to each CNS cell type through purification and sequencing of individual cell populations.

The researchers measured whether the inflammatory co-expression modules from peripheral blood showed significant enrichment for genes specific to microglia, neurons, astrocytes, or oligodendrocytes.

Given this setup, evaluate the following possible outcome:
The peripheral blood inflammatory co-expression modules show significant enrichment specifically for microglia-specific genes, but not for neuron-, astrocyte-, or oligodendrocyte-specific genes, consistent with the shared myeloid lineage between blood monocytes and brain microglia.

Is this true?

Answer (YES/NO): YES